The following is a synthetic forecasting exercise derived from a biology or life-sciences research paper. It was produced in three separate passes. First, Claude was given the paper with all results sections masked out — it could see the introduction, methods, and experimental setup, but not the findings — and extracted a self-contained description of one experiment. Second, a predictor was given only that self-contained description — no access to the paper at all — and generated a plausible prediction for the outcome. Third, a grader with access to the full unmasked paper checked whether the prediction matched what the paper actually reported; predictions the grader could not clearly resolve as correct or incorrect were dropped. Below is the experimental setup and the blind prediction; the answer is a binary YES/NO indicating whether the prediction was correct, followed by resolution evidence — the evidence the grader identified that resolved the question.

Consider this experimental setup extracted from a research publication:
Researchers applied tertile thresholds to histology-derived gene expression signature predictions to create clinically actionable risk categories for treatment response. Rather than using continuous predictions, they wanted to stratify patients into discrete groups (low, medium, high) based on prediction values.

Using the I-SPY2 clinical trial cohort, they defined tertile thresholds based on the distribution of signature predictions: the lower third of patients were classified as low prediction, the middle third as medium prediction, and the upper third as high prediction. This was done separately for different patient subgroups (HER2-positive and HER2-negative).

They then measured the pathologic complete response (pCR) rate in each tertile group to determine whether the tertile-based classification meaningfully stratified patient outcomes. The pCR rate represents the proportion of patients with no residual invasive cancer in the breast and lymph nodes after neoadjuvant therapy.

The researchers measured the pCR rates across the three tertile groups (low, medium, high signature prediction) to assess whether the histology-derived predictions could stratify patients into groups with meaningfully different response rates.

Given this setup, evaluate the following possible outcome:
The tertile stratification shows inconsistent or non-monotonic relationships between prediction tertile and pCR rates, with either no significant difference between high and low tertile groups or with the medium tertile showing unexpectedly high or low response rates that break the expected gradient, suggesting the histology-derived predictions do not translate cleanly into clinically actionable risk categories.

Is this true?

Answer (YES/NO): NO